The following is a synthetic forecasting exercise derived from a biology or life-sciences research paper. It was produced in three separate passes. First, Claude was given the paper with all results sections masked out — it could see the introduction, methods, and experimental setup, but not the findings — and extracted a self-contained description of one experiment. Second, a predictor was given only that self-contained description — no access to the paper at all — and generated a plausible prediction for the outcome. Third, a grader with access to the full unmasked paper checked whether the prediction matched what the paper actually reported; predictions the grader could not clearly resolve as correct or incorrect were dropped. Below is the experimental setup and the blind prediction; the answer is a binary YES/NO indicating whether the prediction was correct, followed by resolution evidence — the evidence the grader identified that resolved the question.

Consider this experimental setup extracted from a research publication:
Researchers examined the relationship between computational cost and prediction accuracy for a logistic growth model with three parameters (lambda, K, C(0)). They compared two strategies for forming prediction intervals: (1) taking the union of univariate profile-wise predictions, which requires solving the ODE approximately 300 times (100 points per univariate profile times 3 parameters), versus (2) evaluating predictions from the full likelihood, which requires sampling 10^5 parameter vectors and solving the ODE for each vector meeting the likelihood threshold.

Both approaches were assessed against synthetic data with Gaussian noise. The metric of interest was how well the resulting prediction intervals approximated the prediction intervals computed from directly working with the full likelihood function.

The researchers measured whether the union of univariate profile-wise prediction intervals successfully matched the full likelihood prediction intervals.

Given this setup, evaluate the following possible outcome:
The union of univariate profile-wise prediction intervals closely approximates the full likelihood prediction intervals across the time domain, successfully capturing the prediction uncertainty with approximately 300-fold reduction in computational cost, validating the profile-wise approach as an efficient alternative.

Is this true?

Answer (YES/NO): NO